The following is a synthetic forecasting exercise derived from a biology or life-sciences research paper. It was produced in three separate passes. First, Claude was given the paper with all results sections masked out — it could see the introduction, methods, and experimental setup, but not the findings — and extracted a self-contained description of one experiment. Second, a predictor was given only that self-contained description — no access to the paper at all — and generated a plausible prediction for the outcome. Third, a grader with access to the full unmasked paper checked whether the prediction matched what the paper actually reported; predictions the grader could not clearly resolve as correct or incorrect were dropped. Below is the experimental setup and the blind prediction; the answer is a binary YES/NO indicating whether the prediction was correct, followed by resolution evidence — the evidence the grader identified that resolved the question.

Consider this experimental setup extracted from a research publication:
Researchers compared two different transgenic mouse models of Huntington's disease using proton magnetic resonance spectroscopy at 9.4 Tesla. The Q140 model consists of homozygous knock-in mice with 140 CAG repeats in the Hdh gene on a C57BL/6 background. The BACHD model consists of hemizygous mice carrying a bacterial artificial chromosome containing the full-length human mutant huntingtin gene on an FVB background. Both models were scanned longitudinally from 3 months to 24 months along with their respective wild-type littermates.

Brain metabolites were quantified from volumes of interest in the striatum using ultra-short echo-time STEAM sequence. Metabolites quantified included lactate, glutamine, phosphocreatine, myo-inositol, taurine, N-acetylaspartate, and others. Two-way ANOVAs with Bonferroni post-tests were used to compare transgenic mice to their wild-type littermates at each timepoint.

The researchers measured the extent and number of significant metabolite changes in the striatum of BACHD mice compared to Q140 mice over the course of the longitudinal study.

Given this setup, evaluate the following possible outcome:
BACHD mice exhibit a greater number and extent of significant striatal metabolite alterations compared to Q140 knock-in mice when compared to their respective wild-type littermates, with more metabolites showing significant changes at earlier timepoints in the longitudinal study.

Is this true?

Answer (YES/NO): NO